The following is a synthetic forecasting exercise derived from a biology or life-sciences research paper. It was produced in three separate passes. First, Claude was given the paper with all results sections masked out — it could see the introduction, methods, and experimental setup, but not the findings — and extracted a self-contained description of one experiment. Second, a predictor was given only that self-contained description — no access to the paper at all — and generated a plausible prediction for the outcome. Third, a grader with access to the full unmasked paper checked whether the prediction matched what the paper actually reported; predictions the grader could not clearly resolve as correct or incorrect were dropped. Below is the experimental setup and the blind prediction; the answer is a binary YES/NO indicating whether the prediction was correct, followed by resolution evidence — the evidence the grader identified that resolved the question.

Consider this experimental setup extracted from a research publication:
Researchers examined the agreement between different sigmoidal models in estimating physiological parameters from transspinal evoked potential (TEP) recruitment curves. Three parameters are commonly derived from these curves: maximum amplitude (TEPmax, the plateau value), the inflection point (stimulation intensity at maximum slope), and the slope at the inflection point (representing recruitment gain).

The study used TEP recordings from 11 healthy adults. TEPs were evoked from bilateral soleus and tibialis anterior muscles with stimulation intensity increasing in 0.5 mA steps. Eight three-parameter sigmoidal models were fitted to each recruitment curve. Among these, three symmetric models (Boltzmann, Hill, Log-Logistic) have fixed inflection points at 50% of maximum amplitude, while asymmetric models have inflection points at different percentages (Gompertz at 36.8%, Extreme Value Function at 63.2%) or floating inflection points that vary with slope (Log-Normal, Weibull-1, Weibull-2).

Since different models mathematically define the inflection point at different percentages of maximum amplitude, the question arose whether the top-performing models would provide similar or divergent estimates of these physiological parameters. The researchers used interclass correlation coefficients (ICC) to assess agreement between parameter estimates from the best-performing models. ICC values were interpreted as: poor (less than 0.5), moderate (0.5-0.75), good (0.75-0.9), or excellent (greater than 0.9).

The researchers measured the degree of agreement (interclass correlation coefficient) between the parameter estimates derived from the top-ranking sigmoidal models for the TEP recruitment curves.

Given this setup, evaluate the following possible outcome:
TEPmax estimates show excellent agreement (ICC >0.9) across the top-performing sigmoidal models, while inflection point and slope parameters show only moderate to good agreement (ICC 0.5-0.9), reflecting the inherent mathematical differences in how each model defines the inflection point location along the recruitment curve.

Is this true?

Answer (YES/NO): NO